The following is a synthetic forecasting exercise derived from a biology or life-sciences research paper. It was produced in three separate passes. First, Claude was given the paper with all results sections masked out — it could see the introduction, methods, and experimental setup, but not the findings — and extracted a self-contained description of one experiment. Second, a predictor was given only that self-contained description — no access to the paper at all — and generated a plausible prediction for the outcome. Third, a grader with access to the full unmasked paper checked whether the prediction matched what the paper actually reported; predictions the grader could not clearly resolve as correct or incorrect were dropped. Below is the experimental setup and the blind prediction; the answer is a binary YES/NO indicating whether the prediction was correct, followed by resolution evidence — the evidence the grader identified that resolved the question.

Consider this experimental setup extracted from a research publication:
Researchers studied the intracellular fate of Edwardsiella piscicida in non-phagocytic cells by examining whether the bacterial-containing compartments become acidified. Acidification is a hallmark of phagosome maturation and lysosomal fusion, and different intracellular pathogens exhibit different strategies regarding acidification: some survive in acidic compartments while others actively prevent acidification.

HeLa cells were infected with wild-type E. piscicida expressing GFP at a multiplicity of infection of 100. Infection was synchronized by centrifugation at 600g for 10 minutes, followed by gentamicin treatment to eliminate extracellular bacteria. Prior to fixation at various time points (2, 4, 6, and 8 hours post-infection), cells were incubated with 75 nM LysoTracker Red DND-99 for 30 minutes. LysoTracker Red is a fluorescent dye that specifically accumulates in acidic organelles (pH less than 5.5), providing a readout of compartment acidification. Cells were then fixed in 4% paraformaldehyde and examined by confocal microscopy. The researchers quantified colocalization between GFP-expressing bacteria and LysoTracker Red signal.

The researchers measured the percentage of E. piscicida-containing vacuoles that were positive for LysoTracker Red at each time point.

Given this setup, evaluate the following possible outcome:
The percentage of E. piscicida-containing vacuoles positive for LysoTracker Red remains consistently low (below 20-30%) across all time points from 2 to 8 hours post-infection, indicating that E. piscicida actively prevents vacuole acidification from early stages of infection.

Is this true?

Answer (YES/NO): YES